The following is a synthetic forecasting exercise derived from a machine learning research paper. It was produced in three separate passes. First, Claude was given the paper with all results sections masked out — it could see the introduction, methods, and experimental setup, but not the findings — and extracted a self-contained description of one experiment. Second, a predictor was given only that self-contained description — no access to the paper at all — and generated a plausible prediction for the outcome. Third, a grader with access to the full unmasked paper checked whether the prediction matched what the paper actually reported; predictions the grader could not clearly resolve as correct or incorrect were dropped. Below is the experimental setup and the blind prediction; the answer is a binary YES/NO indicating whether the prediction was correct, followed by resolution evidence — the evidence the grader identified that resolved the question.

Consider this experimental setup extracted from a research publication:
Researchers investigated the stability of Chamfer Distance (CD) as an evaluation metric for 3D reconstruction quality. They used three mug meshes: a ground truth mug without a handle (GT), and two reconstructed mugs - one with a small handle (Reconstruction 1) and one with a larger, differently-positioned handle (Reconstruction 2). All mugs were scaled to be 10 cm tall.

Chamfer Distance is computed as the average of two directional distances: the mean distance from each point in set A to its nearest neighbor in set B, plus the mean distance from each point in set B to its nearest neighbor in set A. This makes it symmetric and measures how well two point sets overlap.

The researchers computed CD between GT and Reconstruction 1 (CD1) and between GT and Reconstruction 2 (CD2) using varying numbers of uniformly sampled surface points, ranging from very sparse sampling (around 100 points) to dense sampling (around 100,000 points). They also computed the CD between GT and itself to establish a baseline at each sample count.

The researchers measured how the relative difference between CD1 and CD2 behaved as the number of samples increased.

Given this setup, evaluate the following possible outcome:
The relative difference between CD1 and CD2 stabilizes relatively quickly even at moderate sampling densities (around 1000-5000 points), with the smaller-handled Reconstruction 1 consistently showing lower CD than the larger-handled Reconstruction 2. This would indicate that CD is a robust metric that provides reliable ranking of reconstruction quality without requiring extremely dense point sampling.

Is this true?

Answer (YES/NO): NO